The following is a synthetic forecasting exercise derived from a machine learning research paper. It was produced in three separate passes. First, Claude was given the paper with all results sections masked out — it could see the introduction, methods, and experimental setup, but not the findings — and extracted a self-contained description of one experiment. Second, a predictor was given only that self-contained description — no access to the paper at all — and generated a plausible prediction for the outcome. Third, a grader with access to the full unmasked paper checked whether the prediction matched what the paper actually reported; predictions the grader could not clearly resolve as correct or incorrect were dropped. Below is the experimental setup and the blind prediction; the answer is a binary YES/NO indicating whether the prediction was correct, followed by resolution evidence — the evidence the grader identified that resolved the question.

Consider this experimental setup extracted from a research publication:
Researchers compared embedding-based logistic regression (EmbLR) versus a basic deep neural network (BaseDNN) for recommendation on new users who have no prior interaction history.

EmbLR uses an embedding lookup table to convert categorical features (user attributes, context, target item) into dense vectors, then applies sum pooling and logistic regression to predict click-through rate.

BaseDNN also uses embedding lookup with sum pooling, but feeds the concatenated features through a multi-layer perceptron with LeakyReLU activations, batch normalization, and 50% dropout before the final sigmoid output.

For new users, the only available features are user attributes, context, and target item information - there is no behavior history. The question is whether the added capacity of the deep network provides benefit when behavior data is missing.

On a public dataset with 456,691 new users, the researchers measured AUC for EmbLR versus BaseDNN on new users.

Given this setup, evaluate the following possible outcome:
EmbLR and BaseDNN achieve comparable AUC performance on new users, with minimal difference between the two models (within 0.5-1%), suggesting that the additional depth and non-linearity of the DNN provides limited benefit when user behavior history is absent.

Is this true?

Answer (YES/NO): NO